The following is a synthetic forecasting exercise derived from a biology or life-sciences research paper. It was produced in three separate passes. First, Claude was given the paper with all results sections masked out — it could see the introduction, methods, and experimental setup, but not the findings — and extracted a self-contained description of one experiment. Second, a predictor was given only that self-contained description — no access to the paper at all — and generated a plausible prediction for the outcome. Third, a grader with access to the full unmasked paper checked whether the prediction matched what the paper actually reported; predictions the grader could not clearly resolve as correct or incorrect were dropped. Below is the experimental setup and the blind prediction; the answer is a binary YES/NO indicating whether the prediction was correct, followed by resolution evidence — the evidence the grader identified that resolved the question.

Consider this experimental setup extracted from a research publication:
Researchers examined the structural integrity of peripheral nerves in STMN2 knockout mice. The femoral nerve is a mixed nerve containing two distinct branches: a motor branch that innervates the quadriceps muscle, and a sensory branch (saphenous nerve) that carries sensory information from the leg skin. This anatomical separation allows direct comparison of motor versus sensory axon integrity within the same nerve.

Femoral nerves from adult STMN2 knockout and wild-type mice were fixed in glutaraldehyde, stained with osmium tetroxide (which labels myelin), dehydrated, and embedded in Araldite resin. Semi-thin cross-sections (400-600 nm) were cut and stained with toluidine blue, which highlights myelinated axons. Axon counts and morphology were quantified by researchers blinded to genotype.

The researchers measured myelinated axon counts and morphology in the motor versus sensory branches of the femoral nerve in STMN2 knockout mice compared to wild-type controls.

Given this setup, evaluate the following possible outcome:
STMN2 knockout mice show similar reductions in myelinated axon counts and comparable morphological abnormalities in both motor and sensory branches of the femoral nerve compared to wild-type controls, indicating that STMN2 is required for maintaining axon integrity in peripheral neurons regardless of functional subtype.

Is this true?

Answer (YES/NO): NO